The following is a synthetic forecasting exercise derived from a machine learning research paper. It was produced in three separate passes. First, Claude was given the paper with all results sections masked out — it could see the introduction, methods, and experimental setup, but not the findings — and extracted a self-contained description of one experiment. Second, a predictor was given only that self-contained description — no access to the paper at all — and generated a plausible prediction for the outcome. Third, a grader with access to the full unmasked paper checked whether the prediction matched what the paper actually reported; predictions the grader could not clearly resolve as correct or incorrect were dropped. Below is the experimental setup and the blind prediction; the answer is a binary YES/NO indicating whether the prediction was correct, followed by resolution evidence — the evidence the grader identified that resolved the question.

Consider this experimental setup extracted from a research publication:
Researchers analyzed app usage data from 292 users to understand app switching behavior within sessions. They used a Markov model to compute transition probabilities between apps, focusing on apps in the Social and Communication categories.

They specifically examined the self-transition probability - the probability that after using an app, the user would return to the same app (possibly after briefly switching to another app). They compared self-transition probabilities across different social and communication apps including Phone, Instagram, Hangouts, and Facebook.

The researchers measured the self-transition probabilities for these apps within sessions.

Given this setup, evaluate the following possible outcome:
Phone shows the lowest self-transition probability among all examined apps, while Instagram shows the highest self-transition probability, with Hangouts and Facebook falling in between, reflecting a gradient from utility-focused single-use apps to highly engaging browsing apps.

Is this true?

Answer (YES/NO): NO